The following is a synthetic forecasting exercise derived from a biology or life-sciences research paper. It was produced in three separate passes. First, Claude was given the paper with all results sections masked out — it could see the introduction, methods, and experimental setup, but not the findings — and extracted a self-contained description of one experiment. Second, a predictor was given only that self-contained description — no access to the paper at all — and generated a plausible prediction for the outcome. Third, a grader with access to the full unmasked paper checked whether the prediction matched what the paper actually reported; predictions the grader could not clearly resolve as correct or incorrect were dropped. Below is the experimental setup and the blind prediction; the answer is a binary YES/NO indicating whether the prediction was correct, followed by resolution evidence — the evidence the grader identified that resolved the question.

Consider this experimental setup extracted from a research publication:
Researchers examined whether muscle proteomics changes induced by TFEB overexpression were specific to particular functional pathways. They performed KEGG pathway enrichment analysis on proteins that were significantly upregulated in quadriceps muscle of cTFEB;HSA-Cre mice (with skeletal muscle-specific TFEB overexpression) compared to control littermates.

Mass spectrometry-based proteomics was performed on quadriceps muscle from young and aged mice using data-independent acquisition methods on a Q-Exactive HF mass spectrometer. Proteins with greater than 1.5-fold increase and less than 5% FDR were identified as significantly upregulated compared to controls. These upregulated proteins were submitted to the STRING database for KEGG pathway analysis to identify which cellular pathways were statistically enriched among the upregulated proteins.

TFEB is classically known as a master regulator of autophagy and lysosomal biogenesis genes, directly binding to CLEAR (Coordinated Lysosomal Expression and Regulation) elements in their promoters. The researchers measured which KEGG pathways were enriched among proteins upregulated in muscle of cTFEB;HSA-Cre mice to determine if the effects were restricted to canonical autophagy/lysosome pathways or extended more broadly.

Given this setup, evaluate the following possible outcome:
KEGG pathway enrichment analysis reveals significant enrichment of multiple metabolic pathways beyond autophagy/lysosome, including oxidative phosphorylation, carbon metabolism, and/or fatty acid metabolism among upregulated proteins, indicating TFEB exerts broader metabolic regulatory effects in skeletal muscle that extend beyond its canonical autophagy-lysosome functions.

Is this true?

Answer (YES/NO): YES